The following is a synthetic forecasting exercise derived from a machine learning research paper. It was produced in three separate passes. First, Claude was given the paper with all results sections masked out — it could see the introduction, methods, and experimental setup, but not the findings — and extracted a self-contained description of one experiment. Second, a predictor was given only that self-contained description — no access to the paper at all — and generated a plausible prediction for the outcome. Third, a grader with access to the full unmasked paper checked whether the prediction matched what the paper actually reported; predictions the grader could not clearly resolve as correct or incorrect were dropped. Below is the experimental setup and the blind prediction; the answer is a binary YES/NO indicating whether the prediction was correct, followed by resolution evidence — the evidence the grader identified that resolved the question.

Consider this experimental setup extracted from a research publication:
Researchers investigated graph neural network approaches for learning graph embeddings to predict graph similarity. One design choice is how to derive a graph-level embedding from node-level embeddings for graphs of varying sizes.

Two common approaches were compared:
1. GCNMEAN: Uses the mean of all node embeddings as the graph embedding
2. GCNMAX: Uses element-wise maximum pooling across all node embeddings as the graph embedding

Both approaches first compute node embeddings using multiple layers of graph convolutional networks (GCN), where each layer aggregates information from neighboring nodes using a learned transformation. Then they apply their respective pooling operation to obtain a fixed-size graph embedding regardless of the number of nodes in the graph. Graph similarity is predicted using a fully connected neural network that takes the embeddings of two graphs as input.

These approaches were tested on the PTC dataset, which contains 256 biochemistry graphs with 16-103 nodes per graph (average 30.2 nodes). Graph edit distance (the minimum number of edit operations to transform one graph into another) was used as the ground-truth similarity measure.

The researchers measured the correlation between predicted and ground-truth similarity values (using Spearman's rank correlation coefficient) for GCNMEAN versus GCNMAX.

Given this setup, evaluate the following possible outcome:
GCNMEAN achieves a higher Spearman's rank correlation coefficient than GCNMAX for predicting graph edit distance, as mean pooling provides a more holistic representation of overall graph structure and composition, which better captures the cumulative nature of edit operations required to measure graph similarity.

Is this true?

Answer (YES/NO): YES